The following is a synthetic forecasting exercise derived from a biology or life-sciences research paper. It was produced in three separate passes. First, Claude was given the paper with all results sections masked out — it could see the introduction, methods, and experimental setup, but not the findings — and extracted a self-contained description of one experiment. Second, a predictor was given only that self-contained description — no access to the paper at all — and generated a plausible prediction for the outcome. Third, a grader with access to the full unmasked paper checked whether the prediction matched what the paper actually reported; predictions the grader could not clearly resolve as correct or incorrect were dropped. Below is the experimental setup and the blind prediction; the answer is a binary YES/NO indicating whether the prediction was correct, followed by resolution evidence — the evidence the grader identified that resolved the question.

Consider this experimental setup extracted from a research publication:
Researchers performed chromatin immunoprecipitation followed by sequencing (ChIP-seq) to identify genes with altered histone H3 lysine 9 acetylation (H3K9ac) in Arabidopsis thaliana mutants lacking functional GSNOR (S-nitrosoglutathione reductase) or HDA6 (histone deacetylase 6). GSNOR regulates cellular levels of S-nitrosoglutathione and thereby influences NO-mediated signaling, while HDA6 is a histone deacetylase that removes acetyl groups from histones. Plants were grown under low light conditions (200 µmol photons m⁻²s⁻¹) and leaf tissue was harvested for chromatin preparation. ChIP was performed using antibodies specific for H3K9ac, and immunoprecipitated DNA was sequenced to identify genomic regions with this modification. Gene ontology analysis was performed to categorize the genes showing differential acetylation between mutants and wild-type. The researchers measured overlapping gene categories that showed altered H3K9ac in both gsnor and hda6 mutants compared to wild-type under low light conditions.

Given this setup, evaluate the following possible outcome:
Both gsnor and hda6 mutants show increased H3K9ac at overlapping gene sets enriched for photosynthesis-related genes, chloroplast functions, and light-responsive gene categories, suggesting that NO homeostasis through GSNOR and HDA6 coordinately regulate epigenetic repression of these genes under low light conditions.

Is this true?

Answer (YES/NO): NO